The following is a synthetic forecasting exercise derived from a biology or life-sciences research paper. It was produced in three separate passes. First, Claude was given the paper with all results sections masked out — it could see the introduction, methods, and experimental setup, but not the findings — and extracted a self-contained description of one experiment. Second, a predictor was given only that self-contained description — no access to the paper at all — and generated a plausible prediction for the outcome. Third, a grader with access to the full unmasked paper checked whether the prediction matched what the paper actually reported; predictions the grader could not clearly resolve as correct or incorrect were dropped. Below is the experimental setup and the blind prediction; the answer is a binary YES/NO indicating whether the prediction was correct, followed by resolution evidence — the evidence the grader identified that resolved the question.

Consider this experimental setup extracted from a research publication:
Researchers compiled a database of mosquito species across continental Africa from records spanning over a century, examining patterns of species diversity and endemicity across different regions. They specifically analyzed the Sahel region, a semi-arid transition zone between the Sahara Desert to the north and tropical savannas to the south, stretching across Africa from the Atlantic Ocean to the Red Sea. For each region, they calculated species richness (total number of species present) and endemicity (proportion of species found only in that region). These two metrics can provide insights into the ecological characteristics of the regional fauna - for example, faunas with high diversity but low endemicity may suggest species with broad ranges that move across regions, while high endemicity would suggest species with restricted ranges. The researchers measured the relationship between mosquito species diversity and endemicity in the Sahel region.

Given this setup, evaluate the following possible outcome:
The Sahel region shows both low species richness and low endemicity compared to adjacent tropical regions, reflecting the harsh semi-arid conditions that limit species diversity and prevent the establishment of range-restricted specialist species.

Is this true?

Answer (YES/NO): NO